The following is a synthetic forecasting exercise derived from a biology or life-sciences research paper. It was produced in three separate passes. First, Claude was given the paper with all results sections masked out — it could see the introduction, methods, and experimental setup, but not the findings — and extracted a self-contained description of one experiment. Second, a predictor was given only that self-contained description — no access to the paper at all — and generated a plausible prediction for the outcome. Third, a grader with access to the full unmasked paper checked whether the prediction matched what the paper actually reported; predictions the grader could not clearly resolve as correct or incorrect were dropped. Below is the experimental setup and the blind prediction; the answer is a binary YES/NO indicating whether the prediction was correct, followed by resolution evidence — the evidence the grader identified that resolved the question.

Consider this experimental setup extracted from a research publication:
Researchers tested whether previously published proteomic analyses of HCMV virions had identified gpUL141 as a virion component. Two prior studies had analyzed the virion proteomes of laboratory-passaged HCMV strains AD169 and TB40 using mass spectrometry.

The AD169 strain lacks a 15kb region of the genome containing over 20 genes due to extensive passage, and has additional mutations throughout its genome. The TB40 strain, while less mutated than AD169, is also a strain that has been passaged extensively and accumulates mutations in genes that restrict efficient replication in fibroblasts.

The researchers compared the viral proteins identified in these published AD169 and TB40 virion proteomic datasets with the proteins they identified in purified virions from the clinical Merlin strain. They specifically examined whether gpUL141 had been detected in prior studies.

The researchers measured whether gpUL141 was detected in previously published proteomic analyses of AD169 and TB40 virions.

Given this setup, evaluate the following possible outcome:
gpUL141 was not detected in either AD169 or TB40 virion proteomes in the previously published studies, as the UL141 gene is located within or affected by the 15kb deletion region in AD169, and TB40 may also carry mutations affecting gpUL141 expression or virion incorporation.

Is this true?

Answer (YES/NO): YES